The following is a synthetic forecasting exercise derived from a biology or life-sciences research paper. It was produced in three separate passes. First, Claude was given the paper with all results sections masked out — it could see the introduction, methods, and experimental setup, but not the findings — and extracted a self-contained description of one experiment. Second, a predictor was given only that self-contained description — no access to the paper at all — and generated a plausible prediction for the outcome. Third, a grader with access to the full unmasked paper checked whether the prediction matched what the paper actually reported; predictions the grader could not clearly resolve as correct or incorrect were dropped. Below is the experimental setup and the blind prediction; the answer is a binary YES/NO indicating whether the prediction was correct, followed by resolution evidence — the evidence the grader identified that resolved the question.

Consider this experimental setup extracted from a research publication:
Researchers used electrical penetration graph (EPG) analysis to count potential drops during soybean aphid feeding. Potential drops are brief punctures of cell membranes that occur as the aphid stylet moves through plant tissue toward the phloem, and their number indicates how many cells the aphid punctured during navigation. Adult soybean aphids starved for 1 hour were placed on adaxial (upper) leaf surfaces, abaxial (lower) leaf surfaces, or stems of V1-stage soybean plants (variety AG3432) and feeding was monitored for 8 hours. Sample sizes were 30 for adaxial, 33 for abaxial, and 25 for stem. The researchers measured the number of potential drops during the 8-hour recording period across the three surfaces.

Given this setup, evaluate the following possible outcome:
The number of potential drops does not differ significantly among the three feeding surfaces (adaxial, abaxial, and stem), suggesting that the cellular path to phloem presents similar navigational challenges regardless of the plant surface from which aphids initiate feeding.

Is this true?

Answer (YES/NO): NO